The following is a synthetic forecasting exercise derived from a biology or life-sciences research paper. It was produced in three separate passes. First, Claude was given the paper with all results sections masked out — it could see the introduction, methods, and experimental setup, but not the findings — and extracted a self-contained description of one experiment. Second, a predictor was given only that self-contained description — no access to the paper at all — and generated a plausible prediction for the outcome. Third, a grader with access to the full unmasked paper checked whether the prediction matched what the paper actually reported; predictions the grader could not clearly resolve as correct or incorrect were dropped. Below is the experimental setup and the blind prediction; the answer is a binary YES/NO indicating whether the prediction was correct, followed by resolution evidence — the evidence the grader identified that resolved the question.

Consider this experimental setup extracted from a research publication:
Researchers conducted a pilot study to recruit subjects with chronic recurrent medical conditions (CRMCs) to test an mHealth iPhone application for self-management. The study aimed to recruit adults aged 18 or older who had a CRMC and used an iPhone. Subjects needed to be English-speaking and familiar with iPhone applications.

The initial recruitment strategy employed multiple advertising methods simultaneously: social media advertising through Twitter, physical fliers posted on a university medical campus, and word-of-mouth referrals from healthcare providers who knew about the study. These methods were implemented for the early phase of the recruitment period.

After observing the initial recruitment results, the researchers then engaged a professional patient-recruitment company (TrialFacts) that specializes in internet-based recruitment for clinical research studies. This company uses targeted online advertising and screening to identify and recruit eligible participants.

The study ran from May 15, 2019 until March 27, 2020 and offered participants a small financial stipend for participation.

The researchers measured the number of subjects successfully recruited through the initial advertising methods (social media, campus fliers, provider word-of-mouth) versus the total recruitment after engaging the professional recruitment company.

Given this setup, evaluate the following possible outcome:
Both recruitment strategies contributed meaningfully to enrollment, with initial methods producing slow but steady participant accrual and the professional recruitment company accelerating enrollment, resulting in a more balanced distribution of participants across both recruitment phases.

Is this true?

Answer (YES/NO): NO